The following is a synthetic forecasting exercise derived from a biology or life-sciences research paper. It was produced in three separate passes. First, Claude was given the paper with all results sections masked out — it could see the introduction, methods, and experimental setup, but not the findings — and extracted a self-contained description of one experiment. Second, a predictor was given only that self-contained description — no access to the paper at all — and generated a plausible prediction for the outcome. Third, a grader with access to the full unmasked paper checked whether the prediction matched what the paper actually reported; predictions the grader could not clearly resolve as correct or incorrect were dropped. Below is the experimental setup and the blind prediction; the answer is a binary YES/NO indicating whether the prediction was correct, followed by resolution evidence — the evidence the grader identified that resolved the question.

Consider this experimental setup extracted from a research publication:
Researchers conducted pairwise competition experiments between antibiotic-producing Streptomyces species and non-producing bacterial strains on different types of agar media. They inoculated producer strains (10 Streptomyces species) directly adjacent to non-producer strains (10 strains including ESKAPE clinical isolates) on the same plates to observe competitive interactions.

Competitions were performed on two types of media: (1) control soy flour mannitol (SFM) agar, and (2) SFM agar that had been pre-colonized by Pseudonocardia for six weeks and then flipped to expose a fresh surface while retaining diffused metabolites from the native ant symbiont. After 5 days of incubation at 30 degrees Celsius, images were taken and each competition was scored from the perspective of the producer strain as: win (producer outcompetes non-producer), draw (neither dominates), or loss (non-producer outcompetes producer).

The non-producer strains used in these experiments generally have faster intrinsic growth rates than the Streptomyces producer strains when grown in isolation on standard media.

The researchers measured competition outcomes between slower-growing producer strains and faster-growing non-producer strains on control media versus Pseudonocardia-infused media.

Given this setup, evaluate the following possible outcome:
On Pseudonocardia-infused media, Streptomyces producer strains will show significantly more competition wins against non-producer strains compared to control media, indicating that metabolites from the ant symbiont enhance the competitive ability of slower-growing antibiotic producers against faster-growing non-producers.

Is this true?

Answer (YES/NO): YES